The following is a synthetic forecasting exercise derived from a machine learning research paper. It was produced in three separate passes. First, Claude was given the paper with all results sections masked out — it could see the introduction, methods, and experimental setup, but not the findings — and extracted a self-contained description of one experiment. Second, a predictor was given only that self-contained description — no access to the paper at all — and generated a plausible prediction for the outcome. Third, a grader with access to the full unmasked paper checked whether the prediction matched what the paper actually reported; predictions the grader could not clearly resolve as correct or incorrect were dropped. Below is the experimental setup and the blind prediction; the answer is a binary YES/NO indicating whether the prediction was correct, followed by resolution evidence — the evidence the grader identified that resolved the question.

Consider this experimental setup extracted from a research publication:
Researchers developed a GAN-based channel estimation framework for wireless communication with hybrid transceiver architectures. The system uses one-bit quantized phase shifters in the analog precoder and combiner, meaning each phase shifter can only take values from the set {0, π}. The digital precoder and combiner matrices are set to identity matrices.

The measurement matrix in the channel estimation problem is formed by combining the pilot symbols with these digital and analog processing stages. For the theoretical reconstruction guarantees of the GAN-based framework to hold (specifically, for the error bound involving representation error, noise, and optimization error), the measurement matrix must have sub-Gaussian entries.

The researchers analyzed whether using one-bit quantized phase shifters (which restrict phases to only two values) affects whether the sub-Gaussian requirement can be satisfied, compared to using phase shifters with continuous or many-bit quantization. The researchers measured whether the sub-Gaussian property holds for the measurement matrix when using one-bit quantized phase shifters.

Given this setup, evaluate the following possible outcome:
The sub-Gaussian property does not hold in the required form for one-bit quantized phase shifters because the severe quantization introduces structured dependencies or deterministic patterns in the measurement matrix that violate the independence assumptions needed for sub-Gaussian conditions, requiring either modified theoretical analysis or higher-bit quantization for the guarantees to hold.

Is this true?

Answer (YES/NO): NO